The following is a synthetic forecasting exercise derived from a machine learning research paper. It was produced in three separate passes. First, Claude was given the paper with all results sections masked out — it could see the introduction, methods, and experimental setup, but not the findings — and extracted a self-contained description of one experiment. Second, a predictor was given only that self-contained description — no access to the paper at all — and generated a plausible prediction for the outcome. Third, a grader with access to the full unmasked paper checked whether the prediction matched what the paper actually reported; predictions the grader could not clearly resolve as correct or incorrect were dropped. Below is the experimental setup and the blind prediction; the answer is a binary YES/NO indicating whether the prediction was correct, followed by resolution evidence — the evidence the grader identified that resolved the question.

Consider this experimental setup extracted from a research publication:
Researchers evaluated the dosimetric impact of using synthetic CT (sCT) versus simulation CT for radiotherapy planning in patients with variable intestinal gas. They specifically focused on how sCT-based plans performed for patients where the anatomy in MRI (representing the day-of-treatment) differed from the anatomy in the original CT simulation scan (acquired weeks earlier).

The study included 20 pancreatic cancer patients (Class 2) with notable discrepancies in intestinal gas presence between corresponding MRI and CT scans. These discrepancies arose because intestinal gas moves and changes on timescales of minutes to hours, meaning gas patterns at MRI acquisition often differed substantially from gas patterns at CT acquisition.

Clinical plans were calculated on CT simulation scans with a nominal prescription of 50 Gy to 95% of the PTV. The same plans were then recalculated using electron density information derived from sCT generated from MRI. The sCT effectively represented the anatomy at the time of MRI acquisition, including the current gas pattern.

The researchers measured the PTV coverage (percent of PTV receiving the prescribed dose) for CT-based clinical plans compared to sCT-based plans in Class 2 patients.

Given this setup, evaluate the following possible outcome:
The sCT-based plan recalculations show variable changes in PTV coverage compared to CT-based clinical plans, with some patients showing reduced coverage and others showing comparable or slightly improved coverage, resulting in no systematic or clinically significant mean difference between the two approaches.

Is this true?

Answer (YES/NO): NO